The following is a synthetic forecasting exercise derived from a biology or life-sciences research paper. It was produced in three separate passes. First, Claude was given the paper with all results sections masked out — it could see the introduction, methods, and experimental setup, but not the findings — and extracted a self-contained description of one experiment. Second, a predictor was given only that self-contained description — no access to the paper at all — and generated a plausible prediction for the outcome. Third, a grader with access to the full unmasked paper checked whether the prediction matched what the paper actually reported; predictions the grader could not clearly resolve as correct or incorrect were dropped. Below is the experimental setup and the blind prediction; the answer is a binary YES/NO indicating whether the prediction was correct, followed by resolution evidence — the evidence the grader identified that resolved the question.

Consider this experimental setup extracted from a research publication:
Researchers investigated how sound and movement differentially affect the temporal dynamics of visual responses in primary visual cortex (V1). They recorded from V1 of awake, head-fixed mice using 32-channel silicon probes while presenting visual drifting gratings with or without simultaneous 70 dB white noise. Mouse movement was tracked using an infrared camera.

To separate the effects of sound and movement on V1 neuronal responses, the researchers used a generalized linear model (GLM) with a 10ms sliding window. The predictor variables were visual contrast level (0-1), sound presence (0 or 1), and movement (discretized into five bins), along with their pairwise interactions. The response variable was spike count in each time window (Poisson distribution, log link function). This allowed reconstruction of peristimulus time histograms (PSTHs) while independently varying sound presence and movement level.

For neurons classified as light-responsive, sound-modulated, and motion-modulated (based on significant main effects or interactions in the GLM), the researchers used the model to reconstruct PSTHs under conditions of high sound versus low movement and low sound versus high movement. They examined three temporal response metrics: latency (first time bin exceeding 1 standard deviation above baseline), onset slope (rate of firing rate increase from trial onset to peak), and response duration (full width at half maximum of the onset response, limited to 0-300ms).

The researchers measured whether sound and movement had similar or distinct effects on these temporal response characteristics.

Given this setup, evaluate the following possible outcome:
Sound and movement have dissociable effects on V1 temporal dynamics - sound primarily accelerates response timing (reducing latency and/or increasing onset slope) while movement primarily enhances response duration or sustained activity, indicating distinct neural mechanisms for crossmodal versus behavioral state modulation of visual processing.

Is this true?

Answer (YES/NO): YES